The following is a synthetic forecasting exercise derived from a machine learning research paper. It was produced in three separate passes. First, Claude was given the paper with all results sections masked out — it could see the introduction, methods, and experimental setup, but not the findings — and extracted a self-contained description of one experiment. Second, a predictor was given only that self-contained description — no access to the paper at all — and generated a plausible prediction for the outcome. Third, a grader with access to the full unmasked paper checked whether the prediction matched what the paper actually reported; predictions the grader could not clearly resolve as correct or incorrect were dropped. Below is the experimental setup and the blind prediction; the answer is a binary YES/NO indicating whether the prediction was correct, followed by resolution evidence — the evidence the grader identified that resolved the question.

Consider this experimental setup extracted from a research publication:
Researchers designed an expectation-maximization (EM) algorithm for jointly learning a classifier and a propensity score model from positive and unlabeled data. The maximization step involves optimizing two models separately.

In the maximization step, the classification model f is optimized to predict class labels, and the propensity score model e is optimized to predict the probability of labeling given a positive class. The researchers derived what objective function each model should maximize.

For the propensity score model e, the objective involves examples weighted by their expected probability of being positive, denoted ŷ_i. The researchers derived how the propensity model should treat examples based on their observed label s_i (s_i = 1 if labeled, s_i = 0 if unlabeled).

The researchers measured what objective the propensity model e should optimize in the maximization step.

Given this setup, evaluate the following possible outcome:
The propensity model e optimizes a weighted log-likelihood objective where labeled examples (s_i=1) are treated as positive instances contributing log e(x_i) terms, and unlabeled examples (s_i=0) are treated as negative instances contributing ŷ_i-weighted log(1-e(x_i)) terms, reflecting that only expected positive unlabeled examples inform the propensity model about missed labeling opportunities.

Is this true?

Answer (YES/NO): YES